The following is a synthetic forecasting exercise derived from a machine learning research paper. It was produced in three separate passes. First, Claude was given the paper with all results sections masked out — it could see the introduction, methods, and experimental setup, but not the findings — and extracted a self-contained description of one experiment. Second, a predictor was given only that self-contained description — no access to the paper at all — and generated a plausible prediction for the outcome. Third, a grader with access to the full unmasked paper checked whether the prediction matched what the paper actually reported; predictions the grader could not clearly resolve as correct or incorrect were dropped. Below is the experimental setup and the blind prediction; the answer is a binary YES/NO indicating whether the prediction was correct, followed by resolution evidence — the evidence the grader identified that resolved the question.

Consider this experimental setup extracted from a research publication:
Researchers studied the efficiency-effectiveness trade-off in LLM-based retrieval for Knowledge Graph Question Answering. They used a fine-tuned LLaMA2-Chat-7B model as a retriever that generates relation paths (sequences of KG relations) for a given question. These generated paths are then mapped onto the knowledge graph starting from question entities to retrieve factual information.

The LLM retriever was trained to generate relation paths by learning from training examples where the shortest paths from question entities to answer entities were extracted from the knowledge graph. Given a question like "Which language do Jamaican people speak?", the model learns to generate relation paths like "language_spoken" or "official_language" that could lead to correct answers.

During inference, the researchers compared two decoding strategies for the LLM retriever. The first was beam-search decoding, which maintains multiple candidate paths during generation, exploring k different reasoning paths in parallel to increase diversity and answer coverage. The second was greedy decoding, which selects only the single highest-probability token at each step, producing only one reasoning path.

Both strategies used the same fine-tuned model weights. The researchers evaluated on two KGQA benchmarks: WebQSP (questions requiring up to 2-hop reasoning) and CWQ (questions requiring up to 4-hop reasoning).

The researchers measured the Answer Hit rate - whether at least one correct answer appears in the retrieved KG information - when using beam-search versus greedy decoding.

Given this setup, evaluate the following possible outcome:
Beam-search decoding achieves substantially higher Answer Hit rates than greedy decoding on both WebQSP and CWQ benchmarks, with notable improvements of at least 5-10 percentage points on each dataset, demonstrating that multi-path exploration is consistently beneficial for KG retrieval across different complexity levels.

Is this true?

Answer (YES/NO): YES